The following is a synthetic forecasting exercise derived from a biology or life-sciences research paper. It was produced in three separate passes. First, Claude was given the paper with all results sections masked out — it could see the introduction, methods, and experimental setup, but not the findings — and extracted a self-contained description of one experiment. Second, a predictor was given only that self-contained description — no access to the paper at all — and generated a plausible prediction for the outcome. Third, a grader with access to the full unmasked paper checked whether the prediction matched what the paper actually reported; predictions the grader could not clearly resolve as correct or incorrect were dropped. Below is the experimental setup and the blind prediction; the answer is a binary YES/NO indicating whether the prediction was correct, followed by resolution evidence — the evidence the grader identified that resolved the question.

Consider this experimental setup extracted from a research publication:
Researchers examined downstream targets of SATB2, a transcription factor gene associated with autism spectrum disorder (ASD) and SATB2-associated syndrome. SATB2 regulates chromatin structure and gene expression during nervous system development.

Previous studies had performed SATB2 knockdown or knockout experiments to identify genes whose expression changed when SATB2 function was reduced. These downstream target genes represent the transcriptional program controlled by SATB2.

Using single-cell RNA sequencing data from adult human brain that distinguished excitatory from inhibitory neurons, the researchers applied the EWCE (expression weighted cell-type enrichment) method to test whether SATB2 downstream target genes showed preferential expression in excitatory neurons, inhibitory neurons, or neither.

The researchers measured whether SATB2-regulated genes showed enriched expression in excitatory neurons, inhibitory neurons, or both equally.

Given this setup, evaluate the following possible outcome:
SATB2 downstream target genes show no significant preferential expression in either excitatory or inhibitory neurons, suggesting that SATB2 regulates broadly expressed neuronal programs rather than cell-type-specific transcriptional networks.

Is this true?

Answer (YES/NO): NO